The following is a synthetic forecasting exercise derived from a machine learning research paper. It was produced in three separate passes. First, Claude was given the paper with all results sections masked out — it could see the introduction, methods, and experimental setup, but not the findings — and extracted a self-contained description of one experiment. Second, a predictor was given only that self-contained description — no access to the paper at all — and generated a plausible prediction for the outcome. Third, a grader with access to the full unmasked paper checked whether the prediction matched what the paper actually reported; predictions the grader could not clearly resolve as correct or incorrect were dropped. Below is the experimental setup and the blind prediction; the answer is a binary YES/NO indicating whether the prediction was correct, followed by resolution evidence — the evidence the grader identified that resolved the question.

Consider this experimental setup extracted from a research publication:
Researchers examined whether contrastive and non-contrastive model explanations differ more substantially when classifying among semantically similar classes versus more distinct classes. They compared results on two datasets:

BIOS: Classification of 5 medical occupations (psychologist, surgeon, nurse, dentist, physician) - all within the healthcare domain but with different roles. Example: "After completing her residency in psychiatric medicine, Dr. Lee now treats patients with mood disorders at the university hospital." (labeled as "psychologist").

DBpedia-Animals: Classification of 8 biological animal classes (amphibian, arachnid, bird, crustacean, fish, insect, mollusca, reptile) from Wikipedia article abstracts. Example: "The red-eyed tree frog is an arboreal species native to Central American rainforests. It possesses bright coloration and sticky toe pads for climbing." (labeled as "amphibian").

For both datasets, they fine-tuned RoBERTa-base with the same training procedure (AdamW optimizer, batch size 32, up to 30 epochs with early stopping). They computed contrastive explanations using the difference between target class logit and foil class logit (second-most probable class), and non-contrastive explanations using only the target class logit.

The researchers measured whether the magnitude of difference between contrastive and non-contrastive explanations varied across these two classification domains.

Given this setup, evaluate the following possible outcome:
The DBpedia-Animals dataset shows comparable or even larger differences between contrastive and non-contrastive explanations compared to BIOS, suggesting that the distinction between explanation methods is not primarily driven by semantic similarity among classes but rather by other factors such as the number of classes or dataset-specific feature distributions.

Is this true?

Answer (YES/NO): NO